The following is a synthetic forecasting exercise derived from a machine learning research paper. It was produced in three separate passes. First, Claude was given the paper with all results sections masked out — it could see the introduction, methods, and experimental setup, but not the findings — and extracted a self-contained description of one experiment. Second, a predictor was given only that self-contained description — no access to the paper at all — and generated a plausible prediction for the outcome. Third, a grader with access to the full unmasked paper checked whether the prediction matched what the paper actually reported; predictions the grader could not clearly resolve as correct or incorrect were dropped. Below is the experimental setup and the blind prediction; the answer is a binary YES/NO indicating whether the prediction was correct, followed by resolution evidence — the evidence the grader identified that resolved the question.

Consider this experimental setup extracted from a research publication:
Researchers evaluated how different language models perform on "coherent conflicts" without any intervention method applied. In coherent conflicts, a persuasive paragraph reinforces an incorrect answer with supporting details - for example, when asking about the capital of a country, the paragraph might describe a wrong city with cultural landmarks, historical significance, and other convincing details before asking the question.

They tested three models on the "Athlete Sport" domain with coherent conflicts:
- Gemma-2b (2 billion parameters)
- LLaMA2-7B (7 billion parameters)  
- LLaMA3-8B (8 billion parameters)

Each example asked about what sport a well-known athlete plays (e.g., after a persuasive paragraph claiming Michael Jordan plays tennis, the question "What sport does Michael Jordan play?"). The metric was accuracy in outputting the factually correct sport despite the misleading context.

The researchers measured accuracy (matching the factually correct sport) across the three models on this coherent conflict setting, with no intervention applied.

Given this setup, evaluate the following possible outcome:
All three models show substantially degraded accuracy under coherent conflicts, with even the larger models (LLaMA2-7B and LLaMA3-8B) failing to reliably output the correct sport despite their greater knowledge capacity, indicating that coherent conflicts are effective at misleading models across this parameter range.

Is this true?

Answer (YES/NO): YES